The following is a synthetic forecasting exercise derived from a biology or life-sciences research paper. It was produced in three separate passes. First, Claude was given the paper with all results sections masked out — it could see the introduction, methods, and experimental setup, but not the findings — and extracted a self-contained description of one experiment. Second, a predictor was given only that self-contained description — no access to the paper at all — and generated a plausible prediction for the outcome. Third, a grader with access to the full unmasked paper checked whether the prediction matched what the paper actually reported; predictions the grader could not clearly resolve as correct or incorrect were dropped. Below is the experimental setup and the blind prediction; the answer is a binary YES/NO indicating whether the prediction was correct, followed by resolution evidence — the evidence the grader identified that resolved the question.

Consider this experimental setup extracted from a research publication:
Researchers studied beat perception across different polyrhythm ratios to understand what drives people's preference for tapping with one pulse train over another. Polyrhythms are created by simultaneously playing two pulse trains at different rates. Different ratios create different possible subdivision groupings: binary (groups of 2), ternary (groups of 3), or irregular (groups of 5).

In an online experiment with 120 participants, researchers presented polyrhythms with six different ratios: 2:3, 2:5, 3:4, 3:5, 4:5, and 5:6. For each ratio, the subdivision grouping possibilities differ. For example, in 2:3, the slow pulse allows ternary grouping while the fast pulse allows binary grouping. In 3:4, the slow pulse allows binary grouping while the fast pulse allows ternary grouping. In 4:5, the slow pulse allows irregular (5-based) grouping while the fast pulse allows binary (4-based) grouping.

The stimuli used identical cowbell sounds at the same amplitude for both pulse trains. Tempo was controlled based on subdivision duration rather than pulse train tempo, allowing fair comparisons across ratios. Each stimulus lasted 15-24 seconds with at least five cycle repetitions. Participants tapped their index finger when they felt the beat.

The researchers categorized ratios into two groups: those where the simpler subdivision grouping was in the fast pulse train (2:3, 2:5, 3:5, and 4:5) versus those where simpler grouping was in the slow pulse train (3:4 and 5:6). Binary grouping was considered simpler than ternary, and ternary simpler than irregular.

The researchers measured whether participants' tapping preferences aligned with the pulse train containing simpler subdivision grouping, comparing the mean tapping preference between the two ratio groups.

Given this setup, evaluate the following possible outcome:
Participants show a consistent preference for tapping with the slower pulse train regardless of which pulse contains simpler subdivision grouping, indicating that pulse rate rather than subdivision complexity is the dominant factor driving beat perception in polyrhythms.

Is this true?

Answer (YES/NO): NO